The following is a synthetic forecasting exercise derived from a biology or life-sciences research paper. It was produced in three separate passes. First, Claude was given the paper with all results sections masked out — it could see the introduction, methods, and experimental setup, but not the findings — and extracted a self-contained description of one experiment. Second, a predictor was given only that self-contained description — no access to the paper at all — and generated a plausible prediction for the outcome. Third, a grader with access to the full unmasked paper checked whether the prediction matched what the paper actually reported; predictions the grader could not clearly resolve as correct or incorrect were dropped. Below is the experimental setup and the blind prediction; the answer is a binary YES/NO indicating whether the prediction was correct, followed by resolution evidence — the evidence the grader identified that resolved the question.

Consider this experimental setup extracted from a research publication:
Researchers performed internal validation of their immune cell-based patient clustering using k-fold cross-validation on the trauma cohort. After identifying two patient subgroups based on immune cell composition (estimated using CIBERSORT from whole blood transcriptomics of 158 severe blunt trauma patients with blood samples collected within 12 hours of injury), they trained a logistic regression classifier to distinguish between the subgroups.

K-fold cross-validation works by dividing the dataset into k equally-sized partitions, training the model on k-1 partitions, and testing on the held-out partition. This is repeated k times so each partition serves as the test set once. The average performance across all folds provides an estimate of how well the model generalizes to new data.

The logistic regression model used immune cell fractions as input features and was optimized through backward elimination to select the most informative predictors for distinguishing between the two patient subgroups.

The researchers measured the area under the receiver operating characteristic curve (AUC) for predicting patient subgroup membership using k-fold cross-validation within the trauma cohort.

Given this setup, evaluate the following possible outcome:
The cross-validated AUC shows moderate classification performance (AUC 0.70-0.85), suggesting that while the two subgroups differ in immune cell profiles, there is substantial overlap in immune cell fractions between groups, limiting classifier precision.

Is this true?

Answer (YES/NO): NO